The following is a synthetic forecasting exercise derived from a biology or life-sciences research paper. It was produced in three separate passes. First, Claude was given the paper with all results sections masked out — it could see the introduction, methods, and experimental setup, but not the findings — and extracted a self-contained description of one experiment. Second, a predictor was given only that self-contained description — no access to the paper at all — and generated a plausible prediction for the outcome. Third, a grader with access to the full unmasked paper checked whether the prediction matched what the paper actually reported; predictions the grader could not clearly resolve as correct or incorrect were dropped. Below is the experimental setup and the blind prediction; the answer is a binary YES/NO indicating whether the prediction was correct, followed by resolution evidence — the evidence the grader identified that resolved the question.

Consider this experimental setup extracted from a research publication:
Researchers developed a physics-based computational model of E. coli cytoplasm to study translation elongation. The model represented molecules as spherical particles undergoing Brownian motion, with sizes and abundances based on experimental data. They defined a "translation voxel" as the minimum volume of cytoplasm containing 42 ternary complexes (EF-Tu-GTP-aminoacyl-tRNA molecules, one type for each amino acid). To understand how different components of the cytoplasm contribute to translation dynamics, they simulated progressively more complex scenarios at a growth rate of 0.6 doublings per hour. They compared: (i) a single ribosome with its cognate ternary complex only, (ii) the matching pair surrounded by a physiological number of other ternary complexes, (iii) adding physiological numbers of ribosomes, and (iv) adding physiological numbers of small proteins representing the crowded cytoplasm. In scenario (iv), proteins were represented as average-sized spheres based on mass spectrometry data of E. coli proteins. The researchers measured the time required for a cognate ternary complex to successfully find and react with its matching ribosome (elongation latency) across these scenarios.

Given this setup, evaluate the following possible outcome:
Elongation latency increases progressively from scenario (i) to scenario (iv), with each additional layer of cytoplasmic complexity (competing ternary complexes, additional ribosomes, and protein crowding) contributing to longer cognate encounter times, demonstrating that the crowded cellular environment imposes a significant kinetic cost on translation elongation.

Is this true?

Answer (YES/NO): YES